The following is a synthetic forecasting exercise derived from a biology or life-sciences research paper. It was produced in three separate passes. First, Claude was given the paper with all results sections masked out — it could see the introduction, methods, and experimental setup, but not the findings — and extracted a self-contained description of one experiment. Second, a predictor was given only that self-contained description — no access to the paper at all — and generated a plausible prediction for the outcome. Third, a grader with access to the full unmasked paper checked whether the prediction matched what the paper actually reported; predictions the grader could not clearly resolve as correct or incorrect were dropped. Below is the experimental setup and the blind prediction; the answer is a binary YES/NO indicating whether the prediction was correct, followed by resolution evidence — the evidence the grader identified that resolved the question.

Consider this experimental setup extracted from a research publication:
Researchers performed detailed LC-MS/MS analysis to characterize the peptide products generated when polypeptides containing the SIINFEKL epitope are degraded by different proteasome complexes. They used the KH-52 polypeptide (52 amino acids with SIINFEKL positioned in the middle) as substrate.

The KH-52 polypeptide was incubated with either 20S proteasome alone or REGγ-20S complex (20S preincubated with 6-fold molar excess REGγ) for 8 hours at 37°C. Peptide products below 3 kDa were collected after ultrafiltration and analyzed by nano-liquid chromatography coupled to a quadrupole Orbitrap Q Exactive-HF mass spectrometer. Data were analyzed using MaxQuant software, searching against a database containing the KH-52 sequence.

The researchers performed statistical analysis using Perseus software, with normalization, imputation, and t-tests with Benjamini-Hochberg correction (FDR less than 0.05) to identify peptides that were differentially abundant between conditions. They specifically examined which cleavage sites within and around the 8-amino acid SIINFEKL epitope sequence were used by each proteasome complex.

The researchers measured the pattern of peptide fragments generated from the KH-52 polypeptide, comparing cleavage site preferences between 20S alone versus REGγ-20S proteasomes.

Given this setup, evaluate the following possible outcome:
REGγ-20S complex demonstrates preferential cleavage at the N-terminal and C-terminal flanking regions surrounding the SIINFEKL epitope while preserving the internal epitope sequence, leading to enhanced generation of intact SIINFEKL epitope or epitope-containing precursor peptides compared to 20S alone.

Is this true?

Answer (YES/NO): NO